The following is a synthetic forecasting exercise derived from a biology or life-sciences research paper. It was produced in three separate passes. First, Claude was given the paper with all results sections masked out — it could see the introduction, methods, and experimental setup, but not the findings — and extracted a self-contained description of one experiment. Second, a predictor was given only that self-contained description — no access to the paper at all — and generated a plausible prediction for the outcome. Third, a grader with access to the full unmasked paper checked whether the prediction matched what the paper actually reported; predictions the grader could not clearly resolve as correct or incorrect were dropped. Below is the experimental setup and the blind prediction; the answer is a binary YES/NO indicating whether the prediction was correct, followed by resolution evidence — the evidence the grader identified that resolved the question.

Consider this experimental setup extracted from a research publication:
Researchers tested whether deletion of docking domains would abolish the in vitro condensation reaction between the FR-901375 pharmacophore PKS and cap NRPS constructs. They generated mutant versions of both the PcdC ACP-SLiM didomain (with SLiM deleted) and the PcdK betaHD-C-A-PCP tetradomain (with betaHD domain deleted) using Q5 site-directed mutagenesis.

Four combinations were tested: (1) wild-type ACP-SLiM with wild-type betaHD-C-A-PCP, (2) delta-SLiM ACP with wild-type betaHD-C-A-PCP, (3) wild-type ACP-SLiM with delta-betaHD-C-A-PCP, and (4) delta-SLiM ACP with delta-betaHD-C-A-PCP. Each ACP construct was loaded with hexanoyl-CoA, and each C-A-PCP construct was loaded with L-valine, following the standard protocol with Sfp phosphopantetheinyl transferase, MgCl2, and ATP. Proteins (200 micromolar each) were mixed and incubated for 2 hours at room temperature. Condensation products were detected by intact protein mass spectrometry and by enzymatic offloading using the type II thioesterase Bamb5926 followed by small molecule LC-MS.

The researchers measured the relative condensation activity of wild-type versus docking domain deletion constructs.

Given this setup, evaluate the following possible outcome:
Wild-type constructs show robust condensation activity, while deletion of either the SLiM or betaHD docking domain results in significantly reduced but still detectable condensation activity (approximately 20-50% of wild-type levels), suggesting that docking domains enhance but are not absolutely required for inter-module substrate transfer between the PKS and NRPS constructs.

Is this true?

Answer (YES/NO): NO